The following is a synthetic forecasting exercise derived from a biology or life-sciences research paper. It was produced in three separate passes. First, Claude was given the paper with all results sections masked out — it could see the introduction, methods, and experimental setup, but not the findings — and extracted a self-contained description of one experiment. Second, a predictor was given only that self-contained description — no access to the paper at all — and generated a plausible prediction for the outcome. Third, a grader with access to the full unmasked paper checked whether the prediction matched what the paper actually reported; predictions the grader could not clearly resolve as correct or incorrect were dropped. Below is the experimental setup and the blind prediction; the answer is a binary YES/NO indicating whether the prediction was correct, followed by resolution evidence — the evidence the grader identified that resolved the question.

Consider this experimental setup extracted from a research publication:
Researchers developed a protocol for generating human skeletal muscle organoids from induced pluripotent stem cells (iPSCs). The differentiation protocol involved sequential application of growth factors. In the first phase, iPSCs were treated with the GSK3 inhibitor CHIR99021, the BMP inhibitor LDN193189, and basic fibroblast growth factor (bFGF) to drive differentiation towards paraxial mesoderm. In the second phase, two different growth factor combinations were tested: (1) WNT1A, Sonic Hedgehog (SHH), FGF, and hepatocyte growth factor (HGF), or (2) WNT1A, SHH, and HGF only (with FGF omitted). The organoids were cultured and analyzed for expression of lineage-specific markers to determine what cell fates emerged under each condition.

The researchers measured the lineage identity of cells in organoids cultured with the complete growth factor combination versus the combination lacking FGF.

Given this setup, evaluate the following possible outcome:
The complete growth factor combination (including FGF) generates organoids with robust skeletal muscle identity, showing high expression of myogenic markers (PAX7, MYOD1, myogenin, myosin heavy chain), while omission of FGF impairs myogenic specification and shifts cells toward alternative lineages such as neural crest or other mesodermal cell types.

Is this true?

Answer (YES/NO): NO